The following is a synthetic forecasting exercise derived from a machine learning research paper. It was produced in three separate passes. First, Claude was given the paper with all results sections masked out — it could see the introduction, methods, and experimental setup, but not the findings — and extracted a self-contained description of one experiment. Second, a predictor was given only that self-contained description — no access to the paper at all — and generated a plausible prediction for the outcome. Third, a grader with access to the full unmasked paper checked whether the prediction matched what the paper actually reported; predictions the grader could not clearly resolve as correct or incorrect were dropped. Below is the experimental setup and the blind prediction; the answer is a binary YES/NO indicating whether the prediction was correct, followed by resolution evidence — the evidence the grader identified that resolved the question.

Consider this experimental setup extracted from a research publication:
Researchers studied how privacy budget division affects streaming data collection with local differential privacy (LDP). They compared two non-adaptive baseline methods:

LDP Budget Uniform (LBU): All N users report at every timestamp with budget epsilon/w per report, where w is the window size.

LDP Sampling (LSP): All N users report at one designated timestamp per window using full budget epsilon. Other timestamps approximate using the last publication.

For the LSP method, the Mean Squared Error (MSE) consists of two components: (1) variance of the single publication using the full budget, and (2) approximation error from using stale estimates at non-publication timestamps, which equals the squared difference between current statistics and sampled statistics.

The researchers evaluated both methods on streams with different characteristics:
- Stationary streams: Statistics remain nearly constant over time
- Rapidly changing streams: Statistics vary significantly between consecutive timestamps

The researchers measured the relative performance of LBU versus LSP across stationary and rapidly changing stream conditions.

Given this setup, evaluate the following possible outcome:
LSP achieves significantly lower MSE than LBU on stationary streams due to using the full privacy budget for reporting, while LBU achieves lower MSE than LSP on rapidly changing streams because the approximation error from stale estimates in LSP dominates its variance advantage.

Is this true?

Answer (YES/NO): NO